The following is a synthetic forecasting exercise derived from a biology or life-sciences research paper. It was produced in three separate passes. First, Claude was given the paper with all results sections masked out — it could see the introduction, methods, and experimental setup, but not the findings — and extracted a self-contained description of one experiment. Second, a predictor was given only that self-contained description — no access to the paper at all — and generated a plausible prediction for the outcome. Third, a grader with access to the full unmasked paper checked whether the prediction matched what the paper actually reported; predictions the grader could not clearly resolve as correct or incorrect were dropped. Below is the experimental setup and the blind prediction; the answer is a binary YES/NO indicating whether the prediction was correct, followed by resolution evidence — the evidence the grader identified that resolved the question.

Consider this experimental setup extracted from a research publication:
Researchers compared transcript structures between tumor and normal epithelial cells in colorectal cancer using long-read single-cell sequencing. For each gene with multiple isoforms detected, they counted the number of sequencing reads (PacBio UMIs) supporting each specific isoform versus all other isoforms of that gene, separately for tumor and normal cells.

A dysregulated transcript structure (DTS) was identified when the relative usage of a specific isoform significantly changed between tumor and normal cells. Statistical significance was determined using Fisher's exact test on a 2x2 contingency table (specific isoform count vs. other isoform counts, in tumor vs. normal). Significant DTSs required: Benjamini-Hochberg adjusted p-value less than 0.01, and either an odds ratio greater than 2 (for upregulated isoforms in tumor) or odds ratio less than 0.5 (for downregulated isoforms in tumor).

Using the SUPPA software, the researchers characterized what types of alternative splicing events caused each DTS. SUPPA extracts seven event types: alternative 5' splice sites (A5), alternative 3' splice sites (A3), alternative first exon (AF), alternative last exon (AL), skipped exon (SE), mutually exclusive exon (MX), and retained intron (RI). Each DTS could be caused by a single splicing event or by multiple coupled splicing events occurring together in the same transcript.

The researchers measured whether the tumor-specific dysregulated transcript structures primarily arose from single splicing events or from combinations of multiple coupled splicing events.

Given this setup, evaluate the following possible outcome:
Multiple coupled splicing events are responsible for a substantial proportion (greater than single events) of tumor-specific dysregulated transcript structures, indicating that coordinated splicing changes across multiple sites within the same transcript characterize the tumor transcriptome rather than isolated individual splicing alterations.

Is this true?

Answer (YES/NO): YES